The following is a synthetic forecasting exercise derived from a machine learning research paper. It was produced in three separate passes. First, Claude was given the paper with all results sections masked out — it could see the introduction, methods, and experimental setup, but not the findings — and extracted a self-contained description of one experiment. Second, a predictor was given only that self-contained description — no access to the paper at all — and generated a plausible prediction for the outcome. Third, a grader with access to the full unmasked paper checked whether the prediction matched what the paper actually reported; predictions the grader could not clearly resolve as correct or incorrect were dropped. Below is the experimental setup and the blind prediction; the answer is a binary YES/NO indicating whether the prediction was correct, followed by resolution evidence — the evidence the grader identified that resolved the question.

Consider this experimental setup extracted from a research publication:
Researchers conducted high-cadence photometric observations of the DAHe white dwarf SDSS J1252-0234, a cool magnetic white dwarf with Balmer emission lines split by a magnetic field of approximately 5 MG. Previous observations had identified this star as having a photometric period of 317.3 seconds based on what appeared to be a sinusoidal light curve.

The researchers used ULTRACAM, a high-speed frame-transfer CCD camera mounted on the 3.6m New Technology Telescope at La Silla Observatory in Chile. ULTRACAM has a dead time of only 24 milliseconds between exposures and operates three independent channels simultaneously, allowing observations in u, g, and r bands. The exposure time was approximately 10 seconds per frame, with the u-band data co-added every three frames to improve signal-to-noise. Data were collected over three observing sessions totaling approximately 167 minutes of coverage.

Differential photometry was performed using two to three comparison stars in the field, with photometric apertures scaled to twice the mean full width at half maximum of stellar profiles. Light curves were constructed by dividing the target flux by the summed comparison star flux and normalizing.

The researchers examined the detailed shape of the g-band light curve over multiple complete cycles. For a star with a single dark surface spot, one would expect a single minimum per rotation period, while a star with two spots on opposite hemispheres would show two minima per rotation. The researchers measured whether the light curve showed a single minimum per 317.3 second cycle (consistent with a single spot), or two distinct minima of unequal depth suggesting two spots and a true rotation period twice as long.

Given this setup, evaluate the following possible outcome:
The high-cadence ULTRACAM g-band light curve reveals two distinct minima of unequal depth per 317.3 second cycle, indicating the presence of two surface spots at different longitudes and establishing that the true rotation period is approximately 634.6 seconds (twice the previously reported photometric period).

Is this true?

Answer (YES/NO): YES